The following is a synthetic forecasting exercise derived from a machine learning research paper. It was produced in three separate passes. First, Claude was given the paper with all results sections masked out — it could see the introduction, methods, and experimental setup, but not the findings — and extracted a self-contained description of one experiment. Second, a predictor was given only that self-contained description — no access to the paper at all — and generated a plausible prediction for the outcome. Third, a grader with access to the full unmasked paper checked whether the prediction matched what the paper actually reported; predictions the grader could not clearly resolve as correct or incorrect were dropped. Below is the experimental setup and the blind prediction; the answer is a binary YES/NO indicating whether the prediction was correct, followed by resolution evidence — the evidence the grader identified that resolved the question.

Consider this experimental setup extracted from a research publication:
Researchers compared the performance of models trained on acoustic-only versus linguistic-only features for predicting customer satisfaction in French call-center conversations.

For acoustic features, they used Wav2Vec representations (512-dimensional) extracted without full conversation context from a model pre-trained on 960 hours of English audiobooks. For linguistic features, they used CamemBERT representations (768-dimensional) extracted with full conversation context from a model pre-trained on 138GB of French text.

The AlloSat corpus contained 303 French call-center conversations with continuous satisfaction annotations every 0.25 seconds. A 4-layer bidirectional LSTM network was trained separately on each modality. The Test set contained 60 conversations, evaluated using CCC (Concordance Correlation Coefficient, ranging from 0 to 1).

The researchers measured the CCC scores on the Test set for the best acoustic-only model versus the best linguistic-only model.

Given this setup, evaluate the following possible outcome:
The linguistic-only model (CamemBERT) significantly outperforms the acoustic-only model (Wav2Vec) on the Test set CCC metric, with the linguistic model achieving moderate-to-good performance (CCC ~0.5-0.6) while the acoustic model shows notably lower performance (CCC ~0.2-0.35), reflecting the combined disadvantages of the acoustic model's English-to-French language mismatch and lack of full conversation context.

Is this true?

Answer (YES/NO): NO